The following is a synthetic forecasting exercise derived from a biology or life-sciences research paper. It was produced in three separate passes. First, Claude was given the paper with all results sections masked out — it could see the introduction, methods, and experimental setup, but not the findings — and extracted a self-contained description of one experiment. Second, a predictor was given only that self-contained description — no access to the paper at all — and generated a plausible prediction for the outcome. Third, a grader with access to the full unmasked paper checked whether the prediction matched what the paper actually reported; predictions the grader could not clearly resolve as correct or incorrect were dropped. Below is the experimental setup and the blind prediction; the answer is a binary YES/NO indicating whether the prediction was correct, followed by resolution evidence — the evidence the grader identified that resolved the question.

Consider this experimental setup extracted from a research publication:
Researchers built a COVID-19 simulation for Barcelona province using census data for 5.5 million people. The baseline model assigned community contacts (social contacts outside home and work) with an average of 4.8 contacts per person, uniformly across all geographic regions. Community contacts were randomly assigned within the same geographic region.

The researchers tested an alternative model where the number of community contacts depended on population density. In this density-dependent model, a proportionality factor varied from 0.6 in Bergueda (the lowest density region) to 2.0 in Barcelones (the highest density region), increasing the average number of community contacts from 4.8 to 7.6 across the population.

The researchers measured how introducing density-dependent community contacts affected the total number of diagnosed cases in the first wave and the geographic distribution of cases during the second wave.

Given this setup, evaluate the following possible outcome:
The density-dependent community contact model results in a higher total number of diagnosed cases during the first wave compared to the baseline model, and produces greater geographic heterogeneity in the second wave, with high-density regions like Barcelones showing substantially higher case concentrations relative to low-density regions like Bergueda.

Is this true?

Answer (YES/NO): YES